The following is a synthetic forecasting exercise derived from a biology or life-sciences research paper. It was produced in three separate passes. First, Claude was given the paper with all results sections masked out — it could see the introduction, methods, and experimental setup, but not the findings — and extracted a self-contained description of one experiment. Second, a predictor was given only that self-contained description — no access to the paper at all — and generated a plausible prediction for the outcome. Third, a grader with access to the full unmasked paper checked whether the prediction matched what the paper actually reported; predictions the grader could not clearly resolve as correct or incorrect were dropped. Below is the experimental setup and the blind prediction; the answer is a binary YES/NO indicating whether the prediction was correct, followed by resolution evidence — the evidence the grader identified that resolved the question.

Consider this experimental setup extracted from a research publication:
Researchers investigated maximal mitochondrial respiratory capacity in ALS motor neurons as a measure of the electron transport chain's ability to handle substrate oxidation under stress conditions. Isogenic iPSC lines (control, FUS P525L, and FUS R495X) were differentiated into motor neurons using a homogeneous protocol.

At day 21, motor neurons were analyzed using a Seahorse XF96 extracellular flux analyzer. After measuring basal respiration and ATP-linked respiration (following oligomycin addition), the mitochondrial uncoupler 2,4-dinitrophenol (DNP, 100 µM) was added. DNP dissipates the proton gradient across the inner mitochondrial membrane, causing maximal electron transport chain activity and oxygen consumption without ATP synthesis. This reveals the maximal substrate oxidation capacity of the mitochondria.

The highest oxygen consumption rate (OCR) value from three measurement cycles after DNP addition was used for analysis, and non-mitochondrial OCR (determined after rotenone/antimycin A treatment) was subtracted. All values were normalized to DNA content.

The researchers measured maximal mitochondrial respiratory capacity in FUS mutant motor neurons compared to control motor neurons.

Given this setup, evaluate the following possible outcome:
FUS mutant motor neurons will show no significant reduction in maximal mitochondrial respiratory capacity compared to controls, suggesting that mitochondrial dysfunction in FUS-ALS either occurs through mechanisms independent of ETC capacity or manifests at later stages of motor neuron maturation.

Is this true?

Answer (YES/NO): NO